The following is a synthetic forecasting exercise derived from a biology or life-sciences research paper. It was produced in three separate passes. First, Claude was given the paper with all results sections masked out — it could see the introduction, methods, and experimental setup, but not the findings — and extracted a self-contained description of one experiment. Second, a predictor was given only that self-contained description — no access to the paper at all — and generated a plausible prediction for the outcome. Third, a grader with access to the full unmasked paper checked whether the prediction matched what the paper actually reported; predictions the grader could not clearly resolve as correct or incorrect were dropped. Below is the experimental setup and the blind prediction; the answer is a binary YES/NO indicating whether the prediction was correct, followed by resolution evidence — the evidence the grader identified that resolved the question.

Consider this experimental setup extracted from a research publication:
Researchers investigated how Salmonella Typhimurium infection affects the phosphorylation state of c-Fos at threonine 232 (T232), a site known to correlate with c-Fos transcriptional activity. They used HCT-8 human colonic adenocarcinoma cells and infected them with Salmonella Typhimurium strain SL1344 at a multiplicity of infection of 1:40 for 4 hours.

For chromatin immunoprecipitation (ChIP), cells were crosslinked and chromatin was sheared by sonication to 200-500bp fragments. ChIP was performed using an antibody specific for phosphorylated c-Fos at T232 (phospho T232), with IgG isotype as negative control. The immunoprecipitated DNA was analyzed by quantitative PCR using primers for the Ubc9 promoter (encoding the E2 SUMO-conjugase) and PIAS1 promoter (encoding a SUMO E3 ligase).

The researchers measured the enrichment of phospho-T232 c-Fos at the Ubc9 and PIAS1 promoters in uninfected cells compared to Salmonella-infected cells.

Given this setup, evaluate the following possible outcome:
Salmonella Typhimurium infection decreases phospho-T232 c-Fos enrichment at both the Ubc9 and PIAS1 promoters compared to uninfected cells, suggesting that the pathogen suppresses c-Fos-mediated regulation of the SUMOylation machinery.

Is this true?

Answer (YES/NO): YES